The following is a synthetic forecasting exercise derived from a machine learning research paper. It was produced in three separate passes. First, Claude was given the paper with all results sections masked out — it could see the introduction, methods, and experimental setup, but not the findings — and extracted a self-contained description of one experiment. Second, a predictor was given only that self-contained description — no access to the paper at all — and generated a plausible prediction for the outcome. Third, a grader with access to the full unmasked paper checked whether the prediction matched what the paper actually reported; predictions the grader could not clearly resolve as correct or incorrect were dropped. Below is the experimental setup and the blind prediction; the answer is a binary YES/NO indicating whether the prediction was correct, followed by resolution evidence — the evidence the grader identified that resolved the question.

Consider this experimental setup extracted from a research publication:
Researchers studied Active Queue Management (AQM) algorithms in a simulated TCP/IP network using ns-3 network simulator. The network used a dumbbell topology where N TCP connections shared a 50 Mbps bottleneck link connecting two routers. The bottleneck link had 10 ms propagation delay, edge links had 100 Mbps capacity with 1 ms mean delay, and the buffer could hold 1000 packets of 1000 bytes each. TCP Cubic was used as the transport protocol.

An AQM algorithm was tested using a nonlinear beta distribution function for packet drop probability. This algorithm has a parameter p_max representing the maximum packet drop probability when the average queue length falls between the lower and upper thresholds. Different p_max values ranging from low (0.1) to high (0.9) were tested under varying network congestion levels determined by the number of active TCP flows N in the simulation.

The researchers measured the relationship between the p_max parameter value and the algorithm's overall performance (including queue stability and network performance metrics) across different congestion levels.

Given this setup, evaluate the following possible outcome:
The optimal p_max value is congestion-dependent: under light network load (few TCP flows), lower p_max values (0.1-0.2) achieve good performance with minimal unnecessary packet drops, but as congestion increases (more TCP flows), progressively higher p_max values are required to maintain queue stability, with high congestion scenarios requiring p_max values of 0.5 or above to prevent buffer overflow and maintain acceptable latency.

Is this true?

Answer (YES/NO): NO